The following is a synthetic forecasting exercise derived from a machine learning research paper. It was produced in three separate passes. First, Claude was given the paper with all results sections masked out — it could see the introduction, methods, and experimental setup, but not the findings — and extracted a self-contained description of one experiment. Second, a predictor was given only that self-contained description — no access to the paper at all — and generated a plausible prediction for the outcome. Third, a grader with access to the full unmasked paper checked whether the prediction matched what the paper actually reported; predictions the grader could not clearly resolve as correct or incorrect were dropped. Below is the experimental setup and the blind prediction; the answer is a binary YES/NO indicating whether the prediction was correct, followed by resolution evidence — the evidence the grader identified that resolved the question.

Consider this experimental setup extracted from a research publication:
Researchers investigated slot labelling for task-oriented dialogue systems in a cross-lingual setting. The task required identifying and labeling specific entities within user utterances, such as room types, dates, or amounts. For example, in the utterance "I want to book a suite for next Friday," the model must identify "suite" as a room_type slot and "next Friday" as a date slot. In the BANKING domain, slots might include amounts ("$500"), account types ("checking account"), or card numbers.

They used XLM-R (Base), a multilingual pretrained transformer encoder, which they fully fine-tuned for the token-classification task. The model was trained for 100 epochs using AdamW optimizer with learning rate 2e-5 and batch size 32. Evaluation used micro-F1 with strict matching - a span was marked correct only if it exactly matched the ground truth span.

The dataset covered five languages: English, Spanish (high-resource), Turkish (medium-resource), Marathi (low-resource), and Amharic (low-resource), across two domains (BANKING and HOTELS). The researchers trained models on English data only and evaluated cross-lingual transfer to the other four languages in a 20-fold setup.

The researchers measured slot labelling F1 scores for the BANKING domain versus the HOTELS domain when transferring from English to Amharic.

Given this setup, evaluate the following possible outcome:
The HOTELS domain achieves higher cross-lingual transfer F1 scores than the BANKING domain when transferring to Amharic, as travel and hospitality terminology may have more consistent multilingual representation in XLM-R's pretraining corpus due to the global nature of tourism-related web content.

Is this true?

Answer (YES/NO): NO